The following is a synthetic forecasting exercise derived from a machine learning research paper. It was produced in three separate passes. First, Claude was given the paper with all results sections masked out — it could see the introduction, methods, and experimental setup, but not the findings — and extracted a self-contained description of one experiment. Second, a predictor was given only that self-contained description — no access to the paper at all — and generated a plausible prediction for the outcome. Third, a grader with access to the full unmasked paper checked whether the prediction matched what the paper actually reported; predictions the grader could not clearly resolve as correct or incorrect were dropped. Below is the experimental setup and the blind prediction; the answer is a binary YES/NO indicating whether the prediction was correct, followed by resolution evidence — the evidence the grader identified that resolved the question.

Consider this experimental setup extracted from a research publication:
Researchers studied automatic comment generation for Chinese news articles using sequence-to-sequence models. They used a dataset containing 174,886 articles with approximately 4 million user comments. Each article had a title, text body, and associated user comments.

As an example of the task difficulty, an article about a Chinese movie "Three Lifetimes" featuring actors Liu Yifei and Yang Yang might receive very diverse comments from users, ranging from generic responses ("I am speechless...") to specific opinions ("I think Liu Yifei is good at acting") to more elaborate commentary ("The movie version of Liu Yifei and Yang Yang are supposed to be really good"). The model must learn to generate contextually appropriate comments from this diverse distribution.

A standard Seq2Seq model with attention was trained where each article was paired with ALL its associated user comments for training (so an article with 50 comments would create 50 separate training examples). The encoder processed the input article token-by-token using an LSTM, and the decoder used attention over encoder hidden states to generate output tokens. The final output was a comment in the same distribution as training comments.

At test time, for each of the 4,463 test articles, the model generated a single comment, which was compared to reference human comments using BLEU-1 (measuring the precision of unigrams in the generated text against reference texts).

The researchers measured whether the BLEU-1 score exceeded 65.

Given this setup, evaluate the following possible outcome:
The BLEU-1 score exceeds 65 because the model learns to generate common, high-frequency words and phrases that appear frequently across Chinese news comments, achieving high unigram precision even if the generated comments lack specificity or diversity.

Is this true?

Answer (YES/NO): NO